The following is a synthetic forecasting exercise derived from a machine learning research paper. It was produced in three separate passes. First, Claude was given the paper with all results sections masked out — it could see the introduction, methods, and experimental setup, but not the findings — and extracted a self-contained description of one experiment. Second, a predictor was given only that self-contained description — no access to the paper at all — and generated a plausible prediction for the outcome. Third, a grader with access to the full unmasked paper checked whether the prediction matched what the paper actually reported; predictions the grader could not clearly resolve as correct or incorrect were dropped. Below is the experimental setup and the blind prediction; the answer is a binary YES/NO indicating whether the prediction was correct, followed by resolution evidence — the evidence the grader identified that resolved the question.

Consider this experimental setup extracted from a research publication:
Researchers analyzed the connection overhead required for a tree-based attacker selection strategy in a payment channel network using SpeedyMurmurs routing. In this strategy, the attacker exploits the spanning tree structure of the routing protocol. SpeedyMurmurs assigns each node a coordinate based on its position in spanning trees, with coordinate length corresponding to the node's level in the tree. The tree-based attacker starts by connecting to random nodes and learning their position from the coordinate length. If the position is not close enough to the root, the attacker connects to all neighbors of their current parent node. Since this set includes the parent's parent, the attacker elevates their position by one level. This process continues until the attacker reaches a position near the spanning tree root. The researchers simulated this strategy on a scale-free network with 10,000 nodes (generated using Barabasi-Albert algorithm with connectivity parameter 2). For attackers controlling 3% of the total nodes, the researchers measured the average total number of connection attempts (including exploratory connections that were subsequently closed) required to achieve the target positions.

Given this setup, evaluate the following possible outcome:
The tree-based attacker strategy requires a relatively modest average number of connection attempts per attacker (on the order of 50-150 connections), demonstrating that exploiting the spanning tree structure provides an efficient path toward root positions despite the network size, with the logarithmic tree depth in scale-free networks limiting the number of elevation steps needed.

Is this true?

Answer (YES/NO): NO